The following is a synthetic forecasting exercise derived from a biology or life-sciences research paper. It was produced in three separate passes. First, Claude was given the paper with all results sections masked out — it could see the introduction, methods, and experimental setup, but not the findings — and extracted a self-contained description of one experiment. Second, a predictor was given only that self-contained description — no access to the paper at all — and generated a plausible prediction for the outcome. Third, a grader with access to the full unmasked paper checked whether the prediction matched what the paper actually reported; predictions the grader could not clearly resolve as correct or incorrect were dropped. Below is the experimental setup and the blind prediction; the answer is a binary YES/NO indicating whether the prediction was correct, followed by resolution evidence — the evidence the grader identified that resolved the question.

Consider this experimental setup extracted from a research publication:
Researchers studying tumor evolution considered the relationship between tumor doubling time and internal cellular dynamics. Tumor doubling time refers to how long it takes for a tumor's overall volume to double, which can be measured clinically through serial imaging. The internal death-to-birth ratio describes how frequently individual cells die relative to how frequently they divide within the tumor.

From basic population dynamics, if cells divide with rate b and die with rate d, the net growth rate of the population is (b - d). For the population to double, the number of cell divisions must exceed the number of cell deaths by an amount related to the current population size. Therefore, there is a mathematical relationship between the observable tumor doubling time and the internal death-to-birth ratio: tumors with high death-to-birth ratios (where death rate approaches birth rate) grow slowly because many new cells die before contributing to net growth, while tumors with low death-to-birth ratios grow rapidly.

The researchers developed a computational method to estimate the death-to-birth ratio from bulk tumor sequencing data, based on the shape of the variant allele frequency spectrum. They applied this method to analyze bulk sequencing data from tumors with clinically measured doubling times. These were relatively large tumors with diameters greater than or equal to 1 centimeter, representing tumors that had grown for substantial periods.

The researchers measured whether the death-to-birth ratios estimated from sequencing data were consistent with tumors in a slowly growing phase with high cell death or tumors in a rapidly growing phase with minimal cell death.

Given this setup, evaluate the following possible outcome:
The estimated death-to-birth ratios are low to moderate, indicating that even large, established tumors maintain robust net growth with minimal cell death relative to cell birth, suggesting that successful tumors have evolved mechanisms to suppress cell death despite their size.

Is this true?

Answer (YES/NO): NO